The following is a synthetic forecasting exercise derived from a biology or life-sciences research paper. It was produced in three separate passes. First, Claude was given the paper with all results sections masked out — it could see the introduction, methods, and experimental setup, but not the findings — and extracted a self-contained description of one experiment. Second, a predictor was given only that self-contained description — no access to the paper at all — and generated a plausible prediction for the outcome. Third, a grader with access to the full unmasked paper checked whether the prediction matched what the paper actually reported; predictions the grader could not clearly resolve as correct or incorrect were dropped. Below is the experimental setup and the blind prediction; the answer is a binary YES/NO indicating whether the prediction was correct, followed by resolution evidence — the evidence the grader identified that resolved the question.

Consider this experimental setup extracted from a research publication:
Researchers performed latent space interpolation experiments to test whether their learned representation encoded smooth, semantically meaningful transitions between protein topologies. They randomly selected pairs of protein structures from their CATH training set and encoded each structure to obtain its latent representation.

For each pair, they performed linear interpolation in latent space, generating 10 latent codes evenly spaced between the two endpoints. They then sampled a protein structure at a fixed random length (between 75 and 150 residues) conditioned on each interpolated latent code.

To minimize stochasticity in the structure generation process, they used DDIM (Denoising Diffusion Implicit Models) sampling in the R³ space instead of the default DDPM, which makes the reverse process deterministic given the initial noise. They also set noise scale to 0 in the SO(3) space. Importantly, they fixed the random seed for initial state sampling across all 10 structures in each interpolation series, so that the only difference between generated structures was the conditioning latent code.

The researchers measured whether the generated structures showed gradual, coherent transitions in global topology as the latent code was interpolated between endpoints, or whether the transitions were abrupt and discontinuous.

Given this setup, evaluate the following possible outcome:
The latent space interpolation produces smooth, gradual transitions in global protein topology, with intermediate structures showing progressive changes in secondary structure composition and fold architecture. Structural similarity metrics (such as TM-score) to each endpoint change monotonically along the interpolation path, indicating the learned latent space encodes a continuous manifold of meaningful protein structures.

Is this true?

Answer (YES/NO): YES